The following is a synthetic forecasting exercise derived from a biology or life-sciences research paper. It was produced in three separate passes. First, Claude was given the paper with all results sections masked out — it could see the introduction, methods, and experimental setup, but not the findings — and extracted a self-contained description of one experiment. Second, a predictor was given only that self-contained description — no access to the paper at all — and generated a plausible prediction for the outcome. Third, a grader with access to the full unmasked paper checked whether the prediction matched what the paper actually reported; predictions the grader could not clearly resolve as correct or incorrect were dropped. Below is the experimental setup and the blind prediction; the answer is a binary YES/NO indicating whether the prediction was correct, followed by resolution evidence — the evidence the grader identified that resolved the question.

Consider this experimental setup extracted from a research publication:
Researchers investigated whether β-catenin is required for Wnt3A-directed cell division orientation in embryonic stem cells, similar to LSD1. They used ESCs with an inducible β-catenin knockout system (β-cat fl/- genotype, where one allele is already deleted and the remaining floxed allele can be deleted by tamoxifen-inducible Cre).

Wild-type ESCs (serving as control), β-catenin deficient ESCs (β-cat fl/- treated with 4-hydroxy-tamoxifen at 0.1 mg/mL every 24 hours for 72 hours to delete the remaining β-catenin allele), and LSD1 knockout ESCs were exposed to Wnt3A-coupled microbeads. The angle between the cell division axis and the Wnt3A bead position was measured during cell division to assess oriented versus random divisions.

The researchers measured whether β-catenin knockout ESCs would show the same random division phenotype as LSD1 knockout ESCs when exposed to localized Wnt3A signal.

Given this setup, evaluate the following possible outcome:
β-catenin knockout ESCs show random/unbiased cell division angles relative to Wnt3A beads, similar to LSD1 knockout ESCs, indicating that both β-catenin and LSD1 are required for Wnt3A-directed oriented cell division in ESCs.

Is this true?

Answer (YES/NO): YES